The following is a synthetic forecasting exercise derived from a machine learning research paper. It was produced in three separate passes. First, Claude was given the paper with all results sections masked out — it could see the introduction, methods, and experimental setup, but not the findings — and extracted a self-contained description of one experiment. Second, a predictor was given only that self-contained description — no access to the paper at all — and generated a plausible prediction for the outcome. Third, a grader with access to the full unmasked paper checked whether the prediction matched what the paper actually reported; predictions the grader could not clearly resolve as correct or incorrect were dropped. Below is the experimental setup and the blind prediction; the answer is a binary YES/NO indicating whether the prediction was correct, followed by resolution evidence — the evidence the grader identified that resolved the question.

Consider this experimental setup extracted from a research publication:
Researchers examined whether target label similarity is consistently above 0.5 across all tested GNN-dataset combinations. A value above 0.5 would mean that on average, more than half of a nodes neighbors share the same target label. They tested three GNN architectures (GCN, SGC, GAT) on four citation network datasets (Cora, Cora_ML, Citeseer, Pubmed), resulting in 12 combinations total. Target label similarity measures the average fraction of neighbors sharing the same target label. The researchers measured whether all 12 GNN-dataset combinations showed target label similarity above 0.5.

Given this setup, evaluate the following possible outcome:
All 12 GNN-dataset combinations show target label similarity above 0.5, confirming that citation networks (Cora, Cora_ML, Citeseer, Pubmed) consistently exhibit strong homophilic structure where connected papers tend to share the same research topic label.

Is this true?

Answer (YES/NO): YES